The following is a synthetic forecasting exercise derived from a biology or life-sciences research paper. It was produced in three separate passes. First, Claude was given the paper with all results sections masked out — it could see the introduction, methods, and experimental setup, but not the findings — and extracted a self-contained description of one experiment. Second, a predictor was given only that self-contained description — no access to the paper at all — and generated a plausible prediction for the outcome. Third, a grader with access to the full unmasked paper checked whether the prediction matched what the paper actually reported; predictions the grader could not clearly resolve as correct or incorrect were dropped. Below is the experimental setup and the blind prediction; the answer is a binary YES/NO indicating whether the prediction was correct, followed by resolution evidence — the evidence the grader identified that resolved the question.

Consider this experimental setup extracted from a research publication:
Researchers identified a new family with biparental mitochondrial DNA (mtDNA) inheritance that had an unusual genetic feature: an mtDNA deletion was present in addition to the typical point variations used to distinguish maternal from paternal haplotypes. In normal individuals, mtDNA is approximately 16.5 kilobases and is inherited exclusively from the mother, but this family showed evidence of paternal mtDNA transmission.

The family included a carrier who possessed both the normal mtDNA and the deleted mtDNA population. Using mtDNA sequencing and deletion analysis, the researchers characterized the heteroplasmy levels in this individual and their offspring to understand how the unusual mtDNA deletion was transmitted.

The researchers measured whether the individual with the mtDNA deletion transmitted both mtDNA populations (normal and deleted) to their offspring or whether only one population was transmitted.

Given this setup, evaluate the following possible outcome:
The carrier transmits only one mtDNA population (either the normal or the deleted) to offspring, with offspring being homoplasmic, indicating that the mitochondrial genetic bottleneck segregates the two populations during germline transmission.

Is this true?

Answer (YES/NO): NO